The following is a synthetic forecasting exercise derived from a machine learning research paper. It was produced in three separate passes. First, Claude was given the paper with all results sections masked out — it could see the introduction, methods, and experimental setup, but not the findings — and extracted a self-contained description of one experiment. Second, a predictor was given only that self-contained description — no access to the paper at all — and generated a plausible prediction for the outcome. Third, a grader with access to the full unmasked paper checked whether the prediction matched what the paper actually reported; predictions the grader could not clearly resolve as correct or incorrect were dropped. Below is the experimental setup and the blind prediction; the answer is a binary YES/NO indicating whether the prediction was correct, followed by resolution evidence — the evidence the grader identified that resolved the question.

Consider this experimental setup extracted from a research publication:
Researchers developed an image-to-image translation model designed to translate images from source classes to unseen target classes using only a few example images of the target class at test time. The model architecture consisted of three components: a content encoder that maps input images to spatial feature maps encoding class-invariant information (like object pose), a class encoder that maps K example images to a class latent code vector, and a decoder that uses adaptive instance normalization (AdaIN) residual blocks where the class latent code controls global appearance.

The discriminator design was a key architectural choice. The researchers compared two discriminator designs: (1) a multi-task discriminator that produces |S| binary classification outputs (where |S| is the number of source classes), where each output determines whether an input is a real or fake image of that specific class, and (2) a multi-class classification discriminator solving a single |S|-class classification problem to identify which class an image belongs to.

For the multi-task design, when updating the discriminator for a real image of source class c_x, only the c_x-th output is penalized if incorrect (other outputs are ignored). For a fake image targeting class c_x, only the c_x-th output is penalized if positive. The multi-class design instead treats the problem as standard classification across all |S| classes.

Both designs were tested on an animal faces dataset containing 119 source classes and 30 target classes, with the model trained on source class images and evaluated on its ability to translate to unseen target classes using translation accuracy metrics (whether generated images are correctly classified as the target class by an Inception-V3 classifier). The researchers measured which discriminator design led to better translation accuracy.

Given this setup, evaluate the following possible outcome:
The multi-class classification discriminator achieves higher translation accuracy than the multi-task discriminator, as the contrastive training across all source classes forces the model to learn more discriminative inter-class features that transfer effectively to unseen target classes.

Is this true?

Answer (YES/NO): NO